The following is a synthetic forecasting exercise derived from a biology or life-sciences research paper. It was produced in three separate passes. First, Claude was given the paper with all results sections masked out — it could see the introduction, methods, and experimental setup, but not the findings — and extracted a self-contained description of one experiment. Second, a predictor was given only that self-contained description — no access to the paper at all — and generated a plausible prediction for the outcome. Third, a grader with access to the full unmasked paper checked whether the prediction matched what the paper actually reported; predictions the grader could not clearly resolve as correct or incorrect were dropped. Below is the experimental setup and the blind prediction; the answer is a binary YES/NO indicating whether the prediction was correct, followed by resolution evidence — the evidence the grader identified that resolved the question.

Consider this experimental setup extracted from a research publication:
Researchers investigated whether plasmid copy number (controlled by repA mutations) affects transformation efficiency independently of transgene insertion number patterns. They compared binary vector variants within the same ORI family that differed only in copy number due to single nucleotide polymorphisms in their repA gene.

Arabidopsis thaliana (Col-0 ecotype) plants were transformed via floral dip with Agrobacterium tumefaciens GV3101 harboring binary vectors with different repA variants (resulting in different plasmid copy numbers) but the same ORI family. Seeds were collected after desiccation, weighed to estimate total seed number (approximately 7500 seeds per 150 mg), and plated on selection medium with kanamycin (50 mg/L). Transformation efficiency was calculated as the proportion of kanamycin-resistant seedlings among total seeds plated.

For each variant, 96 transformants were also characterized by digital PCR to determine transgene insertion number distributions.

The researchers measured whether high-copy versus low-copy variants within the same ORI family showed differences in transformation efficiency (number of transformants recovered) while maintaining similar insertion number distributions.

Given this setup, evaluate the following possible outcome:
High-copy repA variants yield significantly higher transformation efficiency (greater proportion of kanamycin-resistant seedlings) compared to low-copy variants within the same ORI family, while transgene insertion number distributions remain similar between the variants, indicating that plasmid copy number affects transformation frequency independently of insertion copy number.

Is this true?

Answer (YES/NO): NO